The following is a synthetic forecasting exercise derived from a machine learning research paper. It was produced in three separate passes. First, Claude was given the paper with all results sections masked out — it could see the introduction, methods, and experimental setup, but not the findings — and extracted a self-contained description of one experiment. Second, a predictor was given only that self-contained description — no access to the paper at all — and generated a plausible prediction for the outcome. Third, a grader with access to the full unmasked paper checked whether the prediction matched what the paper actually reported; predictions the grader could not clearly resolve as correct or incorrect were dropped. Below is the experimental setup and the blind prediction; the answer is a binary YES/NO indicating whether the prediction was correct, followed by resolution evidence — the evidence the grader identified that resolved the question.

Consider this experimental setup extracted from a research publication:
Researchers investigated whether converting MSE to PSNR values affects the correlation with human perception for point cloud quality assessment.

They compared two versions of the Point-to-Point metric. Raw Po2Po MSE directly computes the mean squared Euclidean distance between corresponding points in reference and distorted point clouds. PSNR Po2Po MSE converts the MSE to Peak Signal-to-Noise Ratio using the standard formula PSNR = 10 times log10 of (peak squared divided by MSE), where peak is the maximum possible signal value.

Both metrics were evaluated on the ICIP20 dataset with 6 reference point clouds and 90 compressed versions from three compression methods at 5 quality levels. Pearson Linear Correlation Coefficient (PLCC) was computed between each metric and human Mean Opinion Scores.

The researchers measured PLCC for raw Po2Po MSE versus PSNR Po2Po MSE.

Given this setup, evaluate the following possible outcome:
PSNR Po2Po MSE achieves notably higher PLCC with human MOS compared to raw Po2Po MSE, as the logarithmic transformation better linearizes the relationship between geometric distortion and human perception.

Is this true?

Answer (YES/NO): NO